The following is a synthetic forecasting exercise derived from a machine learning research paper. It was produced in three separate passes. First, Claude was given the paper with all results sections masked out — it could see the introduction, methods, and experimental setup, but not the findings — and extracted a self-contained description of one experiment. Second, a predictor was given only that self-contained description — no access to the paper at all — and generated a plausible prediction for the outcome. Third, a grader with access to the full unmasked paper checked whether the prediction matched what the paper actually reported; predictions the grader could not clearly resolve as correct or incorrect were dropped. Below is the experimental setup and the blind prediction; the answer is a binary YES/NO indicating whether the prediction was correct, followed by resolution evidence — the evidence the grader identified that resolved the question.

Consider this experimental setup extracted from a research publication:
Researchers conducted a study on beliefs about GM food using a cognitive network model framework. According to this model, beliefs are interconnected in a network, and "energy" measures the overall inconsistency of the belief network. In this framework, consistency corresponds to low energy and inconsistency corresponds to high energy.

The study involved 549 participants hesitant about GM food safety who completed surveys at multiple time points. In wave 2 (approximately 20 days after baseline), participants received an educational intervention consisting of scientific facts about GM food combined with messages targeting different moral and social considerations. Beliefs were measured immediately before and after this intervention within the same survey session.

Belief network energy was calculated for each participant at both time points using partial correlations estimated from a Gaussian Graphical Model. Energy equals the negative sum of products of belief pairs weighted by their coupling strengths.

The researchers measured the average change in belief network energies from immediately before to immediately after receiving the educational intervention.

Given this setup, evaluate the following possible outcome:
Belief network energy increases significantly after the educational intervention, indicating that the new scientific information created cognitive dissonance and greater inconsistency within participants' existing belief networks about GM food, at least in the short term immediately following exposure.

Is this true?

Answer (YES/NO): NO